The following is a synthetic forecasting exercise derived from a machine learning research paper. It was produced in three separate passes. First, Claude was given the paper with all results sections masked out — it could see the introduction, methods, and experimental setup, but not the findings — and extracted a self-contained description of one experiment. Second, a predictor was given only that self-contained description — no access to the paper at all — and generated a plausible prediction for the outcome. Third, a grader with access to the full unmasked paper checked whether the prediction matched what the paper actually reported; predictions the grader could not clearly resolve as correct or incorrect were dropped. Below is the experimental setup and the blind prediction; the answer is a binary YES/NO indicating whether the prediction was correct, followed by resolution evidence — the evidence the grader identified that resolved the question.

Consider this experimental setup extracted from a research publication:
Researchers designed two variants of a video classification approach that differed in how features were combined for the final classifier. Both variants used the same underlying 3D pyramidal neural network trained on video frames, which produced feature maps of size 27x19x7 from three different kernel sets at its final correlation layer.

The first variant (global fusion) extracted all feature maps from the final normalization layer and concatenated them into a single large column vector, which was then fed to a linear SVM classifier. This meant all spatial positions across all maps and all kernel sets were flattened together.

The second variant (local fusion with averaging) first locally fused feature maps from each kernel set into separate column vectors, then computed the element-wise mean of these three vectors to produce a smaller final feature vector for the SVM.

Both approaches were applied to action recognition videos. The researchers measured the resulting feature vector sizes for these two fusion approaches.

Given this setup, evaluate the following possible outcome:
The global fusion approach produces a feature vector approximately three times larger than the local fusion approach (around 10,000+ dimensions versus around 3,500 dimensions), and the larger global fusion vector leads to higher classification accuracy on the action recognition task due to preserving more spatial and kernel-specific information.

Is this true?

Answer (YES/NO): NO